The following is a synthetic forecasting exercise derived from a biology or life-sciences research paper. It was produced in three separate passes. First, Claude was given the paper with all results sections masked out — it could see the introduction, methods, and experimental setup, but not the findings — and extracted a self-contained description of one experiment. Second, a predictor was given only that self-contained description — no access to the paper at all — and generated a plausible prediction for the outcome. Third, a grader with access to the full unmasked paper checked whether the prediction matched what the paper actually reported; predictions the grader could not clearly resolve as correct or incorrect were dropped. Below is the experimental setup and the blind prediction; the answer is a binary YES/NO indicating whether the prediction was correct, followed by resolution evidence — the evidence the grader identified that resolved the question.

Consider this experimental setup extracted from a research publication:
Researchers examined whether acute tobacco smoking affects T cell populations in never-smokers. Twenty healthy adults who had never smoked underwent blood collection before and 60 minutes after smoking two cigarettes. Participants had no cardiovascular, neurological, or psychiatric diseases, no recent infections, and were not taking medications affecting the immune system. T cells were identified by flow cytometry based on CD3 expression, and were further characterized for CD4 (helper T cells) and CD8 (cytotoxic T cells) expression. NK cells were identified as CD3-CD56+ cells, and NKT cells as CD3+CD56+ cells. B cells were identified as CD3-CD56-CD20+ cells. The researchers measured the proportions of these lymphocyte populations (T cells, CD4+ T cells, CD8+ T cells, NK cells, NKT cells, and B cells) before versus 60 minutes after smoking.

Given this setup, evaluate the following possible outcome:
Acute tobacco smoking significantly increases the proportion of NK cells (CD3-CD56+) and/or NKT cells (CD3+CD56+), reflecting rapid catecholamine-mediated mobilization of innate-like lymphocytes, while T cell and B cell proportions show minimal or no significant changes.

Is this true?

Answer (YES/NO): NO